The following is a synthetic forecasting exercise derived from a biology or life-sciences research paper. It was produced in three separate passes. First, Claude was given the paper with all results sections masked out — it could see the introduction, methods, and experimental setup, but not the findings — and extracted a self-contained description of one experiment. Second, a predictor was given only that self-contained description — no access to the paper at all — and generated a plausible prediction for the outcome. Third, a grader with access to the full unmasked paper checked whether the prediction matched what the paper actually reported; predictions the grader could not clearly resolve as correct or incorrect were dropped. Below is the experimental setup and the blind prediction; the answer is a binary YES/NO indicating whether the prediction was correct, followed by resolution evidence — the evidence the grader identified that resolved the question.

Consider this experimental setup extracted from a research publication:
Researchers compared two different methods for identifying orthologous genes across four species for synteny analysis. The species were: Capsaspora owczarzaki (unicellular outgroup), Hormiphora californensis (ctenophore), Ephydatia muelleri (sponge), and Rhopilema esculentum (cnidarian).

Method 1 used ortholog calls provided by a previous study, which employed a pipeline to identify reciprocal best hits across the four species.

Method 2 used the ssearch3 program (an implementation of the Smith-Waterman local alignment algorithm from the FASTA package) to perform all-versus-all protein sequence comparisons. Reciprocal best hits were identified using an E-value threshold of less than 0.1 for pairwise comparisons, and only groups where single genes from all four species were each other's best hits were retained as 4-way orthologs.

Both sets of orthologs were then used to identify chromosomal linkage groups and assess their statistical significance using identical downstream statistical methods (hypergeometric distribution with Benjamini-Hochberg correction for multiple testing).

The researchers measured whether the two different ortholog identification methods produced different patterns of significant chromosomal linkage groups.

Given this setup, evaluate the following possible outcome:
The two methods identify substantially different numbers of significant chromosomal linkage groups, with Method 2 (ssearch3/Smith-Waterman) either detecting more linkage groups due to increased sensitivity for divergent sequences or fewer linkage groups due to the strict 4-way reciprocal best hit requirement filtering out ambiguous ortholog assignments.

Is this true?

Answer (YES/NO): NO